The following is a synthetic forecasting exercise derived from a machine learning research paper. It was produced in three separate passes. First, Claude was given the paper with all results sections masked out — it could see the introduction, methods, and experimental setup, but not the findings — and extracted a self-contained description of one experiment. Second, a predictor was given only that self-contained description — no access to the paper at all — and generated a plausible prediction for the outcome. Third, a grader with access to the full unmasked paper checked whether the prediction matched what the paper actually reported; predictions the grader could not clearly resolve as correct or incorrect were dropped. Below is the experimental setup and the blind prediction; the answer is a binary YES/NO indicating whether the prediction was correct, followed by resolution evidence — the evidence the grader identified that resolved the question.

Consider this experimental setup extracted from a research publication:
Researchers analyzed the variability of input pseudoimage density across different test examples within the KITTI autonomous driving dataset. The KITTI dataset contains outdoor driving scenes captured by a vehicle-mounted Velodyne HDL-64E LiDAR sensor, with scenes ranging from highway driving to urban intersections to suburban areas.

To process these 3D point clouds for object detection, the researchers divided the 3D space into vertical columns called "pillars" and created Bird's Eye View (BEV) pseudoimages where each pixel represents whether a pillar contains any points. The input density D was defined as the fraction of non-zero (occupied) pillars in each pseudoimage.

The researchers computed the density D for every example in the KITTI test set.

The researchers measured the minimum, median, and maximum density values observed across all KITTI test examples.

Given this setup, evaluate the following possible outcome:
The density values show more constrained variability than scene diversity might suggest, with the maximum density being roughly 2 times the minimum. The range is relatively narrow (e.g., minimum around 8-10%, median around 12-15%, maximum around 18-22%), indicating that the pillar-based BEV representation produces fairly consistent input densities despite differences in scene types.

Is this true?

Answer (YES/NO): NO